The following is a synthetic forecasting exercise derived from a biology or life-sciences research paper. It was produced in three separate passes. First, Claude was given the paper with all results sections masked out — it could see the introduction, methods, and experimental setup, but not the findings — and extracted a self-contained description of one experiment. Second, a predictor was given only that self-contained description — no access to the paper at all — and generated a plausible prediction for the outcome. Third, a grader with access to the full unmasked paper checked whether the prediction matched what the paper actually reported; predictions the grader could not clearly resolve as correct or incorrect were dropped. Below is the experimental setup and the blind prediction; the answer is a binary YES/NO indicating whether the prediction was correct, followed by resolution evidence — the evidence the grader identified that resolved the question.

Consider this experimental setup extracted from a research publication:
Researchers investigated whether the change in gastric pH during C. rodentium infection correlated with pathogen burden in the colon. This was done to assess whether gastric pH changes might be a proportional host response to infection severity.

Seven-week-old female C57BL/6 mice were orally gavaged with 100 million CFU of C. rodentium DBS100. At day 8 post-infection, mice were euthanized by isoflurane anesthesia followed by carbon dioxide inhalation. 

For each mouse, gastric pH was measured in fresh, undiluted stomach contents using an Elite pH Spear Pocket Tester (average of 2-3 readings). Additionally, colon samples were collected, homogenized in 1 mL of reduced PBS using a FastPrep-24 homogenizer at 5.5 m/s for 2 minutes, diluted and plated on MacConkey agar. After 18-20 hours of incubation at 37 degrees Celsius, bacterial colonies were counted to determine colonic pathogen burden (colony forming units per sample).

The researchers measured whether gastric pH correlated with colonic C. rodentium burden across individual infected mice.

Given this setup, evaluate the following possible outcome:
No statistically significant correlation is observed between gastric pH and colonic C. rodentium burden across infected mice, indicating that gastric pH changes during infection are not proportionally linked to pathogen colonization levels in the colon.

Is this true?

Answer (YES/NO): NO